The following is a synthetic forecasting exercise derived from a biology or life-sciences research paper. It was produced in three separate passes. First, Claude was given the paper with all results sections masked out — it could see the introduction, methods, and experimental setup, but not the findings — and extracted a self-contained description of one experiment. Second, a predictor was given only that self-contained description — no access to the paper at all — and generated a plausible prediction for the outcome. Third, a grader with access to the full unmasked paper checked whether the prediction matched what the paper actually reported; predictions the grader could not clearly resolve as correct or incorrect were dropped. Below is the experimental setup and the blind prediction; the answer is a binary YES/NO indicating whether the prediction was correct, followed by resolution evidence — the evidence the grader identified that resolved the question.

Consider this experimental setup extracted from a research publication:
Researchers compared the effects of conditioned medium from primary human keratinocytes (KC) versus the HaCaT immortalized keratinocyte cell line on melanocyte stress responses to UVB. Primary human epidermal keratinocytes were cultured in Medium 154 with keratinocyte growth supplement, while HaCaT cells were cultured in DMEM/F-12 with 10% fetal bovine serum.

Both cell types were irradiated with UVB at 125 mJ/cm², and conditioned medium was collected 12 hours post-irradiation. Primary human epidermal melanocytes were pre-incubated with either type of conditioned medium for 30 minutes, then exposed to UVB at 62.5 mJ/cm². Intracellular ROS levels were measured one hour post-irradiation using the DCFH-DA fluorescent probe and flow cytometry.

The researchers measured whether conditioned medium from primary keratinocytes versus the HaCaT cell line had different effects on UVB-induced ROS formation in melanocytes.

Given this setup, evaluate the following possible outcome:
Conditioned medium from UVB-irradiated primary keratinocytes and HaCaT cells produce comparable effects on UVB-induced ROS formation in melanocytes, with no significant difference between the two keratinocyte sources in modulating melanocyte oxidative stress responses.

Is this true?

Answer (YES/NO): NO